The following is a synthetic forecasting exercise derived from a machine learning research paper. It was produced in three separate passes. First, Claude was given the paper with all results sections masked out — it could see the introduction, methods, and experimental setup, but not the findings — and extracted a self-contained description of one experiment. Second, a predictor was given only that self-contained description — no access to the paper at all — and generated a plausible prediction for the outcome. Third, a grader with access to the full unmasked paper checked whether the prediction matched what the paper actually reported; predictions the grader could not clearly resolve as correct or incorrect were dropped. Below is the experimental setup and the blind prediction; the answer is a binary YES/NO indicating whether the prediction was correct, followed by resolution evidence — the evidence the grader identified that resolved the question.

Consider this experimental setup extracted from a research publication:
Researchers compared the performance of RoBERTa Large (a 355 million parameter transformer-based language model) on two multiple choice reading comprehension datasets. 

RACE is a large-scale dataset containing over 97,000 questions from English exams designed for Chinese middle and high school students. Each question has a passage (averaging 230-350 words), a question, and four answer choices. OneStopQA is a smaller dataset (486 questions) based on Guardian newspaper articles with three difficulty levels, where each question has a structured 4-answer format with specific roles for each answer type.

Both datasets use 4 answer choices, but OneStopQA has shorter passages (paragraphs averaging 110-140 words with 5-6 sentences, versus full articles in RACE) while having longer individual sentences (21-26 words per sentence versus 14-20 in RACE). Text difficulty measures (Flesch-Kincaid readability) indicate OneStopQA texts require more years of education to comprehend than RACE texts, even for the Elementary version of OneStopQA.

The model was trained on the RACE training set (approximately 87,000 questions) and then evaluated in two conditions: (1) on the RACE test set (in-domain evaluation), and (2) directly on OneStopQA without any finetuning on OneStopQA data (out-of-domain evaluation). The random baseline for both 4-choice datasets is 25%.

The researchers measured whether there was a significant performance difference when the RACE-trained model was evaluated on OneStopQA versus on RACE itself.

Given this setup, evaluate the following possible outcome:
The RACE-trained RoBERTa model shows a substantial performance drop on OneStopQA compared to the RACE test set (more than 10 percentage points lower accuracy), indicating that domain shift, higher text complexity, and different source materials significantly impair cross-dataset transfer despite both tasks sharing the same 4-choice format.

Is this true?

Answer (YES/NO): NO